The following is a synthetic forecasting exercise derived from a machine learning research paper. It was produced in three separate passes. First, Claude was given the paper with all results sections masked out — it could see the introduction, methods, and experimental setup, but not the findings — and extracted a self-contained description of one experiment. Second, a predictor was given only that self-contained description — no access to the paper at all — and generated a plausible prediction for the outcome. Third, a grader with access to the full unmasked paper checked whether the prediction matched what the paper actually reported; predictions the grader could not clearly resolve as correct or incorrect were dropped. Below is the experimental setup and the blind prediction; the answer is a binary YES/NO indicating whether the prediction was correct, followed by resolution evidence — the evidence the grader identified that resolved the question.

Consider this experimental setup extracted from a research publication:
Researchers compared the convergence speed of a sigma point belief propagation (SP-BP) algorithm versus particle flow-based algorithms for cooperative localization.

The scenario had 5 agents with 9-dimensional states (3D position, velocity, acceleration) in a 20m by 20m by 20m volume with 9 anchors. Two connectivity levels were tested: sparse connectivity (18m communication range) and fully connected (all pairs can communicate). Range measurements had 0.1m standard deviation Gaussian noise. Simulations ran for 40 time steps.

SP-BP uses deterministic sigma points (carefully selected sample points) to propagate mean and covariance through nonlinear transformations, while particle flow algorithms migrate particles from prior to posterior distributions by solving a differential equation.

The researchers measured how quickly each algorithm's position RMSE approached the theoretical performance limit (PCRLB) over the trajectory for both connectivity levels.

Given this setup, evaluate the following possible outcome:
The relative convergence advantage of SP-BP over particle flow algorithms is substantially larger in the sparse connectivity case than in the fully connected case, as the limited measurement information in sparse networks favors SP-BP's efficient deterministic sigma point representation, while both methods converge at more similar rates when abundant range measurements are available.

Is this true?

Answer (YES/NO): NO